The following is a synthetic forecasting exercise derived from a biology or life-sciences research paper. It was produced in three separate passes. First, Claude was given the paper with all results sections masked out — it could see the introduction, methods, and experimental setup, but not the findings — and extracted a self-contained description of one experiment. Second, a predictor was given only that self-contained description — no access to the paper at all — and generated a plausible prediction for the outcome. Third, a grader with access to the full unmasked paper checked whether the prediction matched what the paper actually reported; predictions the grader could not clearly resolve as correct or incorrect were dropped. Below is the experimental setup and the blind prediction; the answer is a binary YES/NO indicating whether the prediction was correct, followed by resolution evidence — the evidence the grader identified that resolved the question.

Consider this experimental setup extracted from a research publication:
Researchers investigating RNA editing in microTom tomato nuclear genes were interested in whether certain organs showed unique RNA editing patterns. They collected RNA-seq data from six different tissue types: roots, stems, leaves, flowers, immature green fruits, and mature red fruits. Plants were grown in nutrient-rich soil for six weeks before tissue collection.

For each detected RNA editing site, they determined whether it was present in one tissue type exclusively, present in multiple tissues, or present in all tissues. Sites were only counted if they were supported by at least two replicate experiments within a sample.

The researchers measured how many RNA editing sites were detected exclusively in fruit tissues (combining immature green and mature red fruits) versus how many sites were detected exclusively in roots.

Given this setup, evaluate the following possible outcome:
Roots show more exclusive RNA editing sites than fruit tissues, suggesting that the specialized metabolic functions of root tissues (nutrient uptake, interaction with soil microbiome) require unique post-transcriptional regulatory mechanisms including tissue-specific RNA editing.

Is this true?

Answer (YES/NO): NO